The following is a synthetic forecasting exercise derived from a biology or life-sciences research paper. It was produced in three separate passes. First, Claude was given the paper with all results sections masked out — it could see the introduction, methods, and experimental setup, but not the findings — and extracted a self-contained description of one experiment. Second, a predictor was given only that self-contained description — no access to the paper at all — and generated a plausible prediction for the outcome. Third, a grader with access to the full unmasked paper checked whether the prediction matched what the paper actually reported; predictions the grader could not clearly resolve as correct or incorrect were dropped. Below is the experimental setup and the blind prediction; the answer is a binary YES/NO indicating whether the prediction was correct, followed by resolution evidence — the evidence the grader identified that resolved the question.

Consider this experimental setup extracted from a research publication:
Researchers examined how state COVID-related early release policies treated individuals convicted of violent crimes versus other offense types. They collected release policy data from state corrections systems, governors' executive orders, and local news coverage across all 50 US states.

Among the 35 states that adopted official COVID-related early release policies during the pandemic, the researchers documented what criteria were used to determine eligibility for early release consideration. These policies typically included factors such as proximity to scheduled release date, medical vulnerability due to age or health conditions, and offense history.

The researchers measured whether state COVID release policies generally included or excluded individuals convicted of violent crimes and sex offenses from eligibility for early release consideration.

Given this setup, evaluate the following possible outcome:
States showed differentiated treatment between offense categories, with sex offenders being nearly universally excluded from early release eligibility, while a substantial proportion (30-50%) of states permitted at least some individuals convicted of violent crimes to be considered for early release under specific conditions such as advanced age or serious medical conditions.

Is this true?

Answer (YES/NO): NO